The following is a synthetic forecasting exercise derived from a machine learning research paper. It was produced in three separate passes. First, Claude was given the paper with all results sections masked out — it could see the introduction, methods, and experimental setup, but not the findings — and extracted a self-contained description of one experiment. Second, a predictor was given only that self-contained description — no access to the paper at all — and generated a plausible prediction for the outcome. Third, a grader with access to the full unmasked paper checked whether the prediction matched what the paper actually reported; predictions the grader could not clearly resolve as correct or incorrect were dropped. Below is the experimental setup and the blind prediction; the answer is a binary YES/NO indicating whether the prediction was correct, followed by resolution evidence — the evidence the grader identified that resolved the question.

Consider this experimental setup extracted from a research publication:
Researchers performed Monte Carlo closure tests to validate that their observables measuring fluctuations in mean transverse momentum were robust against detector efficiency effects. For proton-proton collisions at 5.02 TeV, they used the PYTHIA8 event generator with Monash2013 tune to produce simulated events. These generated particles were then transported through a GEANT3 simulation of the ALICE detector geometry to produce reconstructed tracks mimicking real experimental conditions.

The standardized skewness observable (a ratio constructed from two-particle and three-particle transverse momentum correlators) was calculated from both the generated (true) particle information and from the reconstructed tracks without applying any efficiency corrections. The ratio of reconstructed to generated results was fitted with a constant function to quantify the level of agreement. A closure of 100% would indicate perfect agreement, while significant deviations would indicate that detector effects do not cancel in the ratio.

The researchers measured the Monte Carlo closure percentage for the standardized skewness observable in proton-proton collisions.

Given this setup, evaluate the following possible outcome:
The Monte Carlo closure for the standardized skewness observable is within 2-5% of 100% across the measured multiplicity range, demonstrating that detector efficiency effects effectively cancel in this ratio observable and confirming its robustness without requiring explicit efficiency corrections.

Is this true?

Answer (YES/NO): YES